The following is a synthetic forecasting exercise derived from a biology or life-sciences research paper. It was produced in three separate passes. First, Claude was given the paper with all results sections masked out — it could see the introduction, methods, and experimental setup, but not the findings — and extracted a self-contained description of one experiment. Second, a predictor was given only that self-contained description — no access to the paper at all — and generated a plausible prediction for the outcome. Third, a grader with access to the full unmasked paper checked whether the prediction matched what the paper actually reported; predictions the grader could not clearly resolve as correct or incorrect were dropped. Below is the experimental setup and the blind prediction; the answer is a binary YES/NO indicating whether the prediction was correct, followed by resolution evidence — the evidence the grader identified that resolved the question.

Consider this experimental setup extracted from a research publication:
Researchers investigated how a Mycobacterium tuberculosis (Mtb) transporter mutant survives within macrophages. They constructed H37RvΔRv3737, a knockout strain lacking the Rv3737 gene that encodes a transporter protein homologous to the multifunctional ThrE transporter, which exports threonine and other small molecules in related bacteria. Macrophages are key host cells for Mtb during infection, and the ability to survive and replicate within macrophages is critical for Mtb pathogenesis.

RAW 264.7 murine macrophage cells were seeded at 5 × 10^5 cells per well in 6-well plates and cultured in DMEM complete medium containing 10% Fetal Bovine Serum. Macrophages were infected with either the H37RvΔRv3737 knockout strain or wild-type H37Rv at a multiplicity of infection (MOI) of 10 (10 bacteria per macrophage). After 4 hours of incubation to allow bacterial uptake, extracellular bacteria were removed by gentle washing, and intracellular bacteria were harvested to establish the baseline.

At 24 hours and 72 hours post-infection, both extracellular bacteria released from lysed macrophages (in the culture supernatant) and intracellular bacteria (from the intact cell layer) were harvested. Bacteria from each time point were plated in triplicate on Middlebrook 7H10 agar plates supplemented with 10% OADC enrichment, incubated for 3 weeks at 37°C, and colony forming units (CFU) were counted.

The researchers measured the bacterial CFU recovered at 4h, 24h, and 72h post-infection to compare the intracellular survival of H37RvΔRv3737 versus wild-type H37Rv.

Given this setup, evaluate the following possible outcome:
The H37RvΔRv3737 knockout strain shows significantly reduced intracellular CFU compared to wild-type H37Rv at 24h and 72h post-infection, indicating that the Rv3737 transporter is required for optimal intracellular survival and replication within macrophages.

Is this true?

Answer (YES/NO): YES